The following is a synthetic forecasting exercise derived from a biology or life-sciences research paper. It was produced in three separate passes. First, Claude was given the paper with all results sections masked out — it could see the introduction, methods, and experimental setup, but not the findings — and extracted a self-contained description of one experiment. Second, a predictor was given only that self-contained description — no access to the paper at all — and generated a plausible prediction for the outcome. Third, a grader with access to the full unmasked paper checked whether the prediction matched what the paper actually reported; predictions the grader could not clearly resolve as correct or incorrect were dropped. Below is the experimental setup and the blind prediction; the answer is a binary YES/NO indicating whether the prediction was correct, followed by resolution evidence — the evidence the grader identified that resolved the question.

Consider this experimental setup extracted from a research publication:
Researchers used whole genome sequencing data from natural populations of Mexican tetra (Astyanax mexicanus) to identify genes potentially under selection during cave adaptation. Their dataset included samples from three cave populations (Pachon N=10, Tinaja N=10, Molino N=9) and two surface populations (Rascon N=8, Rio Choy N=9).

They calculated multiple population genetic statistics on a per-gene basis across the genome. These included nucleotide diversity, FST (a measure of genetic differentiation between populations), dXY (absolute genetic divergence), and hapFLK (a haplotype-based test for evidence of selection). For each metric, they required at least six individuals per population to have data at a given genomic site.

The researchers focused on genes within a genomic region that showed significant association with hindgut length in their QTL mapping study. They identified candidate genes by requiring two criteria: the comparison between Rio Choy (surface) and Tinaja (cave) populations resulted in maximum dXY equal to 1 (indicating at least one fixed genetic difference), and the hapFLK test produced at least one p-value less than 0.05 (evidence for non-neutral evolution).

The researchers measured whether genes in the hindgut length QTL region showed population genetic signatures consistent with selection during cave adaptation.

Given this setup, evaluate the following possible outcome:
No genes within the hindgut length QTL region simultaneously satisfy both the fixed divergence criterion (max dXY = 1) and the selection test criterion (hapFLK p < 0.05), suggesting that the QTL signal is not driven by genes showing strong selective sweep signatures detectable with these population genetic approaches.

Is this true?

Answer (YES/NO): NO